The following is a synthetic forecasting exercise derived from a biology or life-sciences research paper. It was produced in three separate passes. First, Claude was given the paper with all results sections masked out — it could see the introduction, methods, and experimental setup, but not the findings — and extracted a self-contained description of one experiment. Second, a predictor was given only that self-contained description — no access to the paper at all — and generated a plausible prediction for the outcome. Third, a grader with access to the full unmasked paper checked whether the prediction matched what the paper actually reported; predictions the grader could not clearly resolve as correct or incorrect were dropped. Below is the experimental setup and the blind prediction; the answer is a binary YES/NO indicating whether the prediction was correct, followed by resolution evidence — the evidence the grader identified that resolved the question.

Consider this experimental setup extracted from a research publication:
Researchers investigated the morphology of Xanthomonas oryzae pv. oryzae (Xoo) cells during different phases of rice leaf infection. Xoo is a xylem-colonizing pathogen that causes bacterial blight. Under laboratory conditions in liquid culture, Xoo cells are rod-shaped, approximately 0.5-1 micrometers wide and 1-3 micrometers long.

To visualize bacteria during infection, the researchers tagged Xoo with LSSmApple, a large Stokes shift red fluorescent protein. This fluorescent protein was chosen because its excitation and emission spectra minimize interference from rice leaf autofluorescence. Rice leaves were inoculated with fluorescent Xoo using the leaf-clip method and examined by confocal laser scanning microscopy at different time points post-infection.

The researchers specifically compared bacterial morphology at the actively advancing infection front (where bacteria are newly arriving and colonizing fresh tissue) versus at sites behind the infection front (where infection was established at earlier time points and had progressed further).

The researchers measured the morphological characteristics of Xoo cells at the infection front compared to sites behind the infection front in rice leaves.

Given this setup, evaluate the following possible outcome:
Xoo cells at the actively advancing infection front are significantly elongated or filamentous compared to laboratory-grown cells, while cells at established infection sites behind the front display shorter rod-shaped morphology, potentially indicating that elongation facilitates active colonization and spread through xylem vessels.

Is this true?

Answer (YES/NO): NO